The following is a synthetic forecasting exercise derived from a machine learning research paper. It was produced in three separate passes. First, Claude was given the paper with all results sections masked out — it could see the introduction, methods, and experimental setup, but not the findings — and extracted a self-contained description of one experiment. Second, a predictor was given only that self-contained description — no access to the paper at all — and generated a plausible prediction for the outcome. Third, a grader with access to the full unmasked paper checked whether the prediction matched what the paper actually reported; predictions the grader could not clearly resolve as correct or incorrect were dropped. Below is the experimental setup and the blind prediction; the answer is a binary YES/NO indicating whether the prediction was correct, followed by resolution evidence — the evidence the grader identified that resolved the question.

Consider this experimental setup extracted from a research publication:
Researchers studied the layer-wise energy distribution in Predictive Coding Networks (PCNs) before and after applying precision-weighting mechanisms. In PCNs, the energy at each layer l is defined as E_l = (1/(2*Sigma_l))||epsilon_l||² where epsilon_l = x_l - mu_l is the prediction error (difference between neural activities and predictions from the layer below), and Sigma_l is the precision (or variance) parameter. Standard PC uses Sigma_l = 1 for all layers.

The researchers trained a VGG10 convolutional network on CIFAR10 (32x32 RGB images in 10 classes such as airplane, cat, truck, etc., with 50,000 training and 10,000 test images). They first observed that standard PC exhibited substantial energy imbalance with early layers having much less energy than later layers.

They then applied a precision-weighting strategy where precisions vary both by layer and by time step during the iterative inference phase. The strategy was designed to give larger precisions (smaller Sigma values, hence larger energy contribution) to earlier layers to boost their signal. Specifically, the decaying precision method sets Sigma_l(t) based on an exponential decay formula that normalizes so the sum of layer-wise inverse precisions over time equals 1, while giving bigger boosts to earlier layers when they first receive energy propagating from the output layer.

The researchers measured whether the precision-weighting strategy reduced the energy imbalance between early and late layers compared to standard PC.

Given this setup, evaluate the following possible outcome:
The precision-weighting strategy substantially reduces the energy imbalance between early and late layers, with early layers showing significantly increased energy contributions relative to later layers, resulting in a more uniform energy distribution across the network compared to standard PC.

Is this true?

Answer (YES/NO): NO